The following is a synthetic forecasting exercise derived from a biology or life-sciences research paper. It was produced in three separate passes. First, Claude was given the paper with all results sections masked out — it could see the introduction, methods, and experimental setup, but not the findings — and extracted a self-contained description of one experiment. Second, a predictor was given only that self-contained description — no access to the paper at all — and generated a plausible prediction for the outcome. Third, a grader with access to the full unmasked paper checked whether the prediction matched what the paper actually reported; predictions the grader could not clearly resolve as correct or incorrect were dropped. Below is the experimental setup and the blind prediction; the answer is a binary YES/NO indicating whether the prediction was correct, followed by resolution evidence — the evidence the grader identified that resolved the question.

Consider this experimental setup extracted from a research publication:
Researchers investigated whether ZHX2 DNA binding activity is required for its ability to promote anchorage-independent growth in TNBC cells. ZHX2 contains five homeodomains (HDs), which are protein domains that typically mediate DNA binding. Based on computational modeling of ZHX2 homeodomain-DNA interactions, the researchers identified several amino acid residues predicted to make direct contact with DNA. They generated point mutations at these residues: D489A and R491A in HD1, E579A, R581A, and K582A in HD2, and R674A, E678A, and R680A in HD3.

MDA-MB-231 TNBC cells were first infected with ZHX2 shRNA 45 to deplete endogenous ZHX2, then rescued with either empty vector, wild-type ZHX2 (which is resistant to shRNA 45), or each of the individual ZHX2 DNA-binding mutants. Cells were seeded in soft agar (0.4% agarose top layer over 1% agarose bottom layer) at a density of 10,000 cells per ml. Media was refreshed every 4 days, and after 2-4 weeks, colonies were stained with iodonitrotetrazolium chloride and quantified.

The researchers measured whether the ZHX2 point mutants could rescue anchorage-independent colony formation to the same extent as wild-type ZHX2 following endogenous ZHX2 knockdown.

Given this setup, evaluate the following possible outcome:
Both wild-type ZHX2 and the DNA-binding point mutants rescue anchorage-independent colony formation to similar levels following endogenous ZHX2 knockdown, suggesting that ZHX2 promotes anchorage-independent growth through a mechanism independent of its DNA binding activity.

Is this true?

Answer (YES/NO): NO